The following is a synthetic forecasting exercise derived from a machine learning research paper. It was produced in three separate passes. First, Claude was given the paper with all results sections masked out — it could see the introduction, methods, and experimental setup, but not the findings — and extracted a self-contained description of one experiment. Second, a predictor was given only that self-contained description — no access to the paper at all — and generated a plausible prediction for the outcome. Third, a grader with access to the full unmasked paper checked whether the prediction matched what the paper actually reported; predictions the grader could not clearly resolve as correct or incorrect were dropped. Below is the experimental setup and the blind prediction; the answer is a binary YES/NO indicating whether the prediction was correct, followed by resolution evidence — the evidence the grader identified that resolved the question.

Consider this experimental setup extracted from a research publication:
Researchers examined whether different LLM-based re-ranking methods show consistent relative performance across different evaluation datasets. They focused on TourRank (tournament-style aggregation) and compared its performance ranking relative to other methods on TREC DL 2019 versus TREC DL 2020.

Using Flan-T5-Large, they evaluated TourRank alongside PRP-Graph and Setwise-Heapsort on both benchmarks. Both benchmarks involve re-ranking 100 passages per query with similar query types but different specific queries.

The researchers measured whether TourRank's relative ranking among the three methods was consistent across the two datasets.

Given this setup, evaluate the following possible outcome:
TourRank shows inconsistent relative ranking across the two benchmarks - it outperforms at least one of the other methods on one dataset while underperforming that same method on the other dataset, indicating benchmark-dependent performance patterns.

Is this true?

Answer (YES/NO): NO